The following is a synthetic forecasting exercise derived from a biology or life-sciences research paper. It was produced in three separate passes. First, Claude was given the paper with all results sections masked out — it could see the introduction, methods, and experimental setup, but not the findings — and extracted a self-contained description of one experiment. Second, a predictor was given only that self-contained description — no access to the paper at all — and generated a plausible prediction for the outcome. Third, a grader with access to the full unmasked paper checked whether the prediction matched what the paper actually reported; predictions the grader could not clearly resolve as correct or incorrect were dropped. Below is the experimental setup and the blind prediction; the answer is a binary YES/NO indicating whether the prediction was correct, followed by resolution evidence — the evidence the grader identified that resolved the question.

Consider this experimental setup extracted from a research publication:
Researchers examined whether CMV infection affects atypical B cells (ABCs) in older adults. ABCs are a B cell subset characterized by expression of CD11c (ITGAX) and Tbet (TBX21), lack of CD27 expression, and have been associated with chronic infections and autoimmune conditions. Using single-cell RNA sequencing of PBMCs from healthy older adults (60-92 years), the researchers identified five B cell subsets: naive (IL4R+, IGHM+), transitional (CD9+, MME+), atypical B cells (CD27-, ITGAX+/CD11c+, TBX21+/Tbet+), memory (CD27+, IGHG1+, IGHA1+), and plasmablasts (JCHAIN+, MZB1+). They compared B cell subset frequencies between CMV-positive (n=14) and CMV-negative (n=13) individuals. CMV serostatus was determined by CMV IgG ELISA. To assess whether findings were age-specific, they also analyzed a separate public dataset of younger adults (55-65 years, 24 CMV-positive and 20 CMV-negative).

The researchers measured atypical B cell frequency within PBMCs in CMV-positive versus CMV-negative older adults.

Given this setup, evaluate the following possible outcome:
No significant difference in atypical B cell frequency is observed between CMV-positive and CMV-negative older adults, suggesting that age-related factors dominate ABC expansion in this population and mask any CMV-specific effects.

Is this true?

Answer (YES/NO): NO